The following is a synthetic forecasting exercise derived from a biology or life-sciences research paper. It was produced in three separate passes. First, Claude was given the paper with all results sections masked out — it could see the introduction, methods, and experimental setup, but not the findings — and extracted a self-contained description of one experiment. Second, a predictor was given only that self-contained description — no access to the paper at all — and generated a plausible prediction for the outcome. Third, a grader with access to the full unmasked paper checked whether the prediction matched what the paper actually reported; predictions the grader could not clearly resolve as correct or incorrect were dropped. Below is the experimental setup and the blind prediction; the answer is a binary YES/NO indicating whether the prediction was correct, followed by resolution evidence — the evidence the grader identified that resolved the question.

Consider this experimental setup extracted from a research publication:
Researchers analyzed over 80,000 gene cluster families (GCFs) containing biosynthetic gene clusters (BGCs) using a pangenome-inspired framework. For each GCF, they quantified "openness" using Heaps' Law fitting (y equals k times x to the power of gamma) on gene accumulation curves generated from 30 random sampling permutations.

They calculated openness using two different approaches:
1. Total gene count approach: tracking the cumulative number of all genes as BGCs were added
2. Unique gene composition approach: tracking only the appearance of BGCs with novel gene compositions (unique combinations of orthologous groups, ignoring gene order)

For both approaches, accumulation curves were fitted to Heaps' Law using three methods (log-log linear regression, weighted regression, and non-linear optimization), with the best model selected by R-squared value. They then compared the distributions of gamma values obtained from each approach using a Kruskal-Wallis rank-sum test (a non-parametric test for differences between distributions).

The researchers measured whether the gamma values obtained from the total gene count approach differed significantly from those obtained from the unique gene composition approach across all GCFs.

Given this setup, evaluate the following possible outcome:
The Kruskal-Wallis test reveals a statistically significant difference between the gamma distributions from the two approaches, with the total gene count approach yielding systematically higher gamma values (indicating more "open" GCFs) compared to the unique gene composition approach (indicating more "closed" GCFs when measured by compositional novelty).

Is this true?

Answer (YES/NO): NO